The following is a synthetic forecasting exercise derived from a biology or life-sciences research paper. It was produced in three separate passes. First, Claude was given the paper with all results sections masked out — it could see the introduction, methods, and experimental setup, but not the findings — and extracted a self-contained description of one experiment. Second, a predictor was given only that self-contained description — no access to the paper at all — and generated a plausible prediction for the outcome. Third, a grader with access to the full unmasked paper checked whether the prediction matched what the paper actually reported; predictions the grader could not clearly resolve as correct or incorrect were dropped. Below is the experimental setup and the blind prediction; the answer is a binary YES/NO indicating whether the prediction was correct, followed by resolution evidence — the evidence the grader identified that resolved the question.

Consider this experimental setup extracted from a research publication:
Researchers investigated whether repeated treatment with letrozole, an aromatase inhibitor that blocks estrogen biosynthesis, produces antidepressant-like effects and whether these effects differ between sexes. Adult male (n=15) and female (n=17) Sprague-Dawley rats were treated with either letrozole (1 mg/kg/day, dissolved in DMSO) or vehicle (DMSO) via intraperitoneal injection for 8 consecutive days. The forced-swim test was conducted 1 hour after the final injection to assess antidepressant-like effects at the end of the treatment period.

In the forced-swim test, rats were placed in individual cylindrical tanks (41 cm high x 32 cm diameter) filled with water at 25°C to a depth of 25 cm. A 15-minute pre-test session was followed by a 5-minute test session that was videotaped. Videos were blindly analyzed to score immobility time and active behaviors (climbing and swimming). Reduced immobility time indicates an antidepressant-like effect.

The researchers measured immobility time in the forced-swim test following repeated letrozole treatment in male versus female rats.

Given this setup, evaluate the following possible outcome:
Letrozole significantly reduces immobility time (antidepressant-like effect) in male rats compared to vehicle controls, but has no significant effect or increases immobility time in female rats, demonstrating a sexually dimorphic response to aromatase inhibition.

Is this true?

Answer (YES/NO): NO